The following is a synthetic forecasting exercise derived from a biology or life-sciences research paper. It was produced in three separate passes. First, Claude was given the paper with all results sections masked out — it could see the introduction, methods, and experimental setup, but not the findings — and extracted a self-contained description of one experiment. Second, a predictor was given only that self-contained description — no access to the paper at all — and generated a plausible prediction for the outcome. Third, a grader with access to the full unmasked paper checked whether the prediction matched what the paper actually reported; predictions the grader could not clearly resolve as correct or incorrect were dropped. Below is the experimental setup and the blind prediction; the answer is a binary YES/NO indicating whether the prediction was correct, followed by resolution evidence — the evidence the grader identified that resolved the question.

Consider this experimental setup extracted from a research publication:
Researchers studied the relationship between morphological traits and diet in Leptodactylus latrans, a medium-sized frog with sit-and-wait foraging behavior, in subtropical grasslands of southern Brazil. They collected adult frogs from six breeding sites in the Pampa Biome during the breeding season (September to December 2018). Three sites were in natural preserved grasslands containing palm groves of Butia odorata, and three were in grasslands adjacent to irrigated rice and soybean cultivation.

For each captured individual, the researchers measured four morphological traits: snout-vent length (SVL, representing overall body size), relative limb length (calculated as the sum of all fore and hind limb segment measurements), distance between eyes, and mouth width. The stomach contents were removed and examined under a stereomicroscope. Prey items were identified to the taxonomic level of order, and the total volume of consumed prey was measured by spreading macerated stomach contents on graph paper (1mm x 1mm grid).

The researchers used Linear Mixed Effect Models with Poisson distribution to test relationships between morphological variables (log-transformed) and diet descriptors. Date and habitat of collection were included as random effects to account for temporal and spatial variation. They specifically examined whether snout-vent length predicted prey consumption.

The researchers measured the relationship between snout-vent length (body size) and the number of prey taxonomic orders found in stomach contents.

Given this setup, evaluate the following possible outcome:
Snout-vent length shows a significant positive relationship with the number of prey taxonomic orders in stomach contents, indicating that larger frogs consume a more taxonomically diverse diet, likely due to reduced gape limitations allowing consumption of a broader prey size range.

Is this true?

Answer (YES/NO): NO